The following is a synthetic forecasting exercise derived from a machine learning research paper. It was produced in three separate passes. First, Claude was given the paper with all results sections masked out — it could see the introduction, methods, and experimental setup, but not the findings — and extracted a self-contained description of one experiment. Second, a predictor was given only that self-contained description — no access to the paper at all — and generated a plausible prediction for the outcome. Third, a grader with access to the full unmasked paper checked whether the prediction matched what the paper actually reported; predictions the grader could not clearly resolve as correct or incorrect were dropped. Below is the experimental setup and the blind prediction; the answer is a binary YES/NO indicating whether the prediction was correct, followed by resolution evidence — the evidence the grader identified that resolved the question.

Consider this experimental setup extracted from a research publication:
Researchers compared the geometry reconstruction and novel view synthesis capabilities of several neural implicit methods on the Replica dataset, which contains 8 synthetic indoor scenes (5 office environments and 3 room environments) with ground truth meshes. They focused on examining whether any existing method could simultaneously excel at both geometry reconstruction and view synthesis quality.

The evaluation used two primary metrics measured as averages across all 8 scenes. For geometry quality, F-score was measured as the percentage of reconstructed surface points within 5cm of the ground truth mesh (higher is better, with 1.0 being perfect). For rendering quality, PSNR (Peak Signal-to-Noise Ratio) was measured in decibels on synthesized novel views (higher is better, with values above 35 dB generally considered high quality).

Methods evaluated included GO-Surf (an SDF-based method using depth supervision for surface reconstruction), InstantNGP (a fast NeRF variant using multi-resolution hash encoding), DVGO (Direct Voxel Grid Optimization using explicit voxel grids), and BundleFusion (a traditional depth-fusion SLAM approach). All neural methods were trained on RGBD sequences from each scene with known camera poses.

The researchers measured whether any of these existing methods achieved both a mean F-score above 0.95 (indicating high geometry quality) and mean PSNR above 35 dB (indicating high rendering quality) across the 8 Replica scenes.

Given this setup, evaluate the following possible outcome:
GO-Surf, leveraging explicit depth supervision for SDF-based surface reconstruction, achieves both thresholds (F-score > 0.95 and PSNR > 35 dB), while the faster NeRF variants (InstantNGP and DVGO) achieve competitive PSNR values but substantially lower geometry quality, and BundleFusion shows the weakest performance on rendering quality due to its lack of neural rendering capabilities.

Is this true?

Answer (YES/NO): NO